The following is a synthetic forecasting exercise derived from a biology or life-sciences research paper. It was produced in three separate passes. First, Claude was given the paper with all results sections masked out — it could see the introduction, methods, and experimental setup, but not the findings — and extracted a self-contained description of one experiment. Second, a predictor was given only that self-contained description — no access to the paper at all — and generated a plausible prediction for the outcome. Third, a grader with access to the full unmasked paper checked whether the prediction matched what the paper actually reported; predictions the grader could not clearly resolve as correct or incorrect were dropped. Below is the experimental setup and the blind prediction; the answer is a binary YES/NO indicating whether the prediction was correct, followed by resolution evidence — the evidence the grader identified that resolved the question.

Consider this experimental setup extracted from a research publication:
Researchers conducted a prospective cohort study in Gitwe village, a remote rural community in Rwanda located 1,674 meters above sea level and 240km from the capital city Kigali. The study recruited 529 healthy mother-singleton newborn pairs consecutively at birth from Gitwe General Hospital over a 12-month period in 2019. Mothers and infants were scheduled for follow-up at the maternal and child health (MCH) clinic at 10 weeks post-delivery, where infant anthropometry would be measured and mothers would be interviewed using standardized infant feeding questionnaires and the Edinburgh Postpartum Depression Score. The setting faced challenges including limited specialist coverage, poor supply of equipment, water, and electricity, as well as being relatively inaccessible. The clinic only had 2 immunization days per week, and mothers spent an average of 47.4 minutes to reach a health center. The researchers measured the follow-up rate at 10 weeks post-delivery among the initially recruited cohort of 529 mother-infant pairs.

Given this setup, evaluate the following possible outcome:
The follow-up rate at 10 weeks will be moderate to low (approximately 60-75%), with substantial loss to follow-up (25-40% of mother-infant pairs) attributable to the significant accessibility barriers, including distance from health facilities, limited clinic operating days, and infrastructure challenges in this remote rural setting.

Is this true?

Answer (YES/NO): NO